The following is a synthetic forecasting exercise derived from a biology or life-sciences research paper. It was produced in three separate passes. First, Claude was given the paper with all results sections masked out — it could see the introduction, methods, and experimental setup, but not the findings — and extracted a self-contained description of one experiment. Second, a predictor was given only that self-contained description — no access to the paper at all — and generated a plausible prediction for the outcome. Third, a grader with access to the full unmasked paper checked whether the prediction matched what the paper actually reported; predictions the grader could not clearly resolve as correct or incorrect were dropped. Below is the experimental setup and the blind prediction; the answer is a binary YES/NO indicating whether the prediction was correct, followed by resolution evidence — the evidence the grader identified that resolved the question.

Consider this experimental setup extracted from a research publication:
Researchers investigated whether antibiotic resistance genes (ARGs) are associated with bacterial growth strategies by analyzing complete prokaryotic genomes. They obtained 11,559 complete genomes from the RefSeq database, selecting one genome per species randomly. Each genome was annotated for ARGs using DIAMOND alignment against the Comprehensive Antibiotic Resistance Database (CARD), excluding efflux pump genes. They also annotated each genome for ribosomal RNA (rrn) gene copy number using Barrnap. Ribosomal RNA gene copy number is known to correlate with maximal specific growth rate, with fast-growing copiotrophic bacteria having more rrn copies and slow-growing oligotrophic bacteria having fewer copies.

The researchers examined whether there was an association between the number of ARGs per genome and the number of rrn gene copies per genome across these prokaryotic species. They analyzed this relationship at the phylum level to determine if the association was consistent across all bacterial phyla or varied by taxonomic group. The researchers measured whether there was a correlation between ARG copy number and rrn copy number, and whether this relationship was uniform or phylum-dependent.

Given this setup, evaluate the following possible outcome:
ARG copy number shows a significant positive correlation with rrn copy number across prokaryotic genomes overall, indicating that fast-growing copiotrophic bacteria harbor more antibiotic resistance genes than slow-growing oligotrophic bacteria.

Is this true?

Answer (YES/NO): YES